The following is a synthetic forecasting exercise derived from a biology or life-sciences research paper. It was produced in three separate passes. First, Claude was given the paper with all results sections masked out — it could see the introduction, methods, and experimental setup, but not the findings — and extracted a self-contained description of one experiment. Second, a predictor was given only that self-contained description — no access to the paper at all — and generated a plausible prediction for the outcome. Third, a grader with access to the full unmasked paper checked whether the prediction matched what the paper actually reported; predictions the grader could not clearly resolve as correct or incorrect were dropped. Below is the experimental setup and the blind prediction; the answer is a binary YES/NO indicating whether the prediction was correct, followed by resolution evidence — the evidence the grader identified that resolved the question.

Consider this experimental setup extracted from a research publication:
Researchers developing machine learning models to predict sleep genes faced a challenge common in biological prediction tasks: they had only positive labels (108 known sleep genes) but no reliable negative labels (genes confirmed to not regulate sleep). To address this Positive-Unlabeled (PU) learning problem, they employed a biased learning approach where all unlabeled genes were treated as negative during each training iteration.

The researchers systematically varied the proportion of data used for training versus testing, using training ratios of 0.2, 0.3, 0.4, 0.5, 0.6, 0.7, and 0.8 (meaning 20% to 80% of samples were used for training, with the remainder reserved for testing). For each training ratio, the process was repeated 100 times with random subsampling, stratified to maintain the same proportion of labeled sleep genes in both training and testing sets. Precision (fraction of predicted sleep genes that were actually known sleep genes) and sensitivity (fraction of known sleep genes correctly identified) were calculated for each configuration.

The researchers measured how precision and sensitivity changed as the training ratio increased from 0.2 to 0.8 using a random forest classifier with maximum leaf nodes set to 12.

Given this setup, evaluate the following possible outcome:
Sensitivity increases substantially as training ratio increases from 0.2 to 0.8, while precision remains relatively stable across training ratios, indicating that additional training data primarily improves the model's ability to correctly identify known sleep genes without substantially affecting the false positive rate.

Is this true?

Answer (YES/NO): NO